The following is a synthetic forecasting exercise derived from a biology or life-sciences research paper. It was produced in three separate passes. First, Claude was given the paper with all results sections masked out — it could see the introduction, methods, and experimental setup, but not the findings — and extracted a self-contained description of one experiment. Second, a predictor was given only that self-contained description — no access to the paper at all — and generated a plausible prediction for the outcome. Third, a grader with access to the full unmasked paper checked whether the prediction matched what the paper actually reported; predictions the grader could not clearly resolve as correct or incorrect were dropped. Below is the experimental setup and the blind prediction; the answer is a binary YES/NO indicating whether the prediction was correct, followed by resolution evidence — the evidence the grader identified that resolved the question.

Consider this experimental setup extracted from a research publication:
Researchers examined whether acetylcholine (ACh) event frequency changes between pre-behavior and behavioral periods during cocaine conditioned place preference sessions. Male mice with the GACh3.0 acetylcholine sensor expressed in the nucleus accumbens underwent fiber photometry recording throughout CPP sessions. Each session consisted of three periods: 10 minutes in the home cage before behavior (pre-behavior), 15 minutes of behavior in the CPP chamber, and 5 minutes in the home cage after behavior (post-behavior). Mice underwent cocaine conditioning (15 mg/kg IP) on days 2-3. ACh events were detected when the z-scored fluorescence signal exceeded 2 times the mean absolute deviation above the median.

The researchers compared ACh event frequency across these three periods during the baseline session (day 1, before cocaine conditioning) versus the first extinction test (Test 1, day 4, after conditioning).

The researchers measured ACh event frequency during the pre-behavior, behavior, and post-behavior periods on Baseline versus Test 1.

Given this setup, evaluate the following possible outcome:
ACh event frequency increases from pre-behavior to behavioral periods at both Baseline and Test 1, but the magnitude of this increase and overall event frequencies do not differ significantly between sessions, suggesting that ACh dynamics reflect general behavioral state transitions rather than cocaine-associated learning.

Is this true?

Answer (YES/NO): NO